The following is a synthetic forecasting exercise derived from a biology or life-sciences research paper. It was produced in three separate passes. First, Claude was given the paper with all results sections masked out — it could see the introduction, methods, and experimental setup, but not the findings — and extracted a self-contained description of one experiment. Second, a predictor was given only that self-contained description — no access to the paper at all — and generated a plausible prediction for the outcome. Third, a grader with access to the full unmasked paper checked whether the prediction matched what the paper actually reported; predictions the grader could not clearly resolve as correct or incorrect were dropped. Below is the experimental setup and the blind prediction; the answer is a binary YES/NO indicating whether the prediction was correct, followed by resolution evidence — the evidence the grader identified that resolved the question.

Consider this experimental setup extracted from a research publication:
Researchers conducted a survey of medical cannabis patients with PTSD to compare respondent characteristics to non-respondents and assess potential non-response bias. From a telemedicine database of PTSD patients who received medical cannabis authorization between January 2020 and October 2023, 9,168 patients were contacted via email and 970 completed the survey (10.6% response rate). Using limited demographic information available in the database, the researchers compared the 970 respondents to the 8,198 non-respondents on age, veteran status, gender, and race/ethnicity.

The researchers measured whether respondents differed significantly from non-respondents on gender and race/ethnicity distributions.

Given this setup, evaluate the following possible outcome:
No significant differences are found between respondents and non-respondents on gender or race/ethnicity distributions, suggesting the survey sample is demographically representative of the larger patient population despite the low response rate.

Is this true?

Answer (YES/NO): NO